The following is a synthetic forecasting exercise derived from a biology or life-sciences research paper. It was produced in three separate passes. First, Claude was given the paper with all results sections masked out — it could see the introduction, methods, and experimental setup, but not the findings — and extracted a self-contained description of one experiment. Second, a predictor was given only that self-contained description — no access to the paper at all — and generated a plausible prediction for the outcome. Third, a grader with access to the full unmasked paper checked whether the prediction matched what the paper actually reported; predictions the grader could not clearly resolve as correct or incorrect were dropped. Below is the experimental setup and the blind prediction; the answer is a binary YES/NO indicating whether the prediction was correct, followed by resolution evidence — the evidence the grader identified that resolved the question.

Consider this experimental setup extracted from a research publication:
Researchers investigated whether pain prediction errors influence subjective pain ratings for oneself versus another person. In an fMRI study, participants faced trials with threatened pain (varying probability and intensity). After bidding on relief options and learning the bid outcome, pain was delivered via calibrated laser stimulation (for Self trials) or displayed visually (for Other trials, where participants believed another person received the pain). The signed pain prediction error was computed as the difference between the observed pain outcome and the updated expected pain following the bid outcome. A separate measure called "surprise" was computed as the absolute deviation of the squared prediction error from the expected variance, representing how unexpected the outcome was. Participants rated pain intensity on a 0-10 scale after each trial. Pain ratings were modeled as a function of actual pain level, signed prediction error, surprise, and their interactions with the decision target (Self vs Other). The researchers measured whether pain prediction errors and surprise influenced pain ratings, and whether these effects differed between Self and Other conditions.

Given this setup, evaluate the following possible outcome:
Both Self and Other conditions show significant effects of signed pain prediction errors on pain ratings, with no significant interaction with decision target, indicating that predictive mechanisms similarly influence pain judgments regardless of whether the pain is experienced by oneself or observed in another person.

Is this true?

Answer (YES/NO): NO